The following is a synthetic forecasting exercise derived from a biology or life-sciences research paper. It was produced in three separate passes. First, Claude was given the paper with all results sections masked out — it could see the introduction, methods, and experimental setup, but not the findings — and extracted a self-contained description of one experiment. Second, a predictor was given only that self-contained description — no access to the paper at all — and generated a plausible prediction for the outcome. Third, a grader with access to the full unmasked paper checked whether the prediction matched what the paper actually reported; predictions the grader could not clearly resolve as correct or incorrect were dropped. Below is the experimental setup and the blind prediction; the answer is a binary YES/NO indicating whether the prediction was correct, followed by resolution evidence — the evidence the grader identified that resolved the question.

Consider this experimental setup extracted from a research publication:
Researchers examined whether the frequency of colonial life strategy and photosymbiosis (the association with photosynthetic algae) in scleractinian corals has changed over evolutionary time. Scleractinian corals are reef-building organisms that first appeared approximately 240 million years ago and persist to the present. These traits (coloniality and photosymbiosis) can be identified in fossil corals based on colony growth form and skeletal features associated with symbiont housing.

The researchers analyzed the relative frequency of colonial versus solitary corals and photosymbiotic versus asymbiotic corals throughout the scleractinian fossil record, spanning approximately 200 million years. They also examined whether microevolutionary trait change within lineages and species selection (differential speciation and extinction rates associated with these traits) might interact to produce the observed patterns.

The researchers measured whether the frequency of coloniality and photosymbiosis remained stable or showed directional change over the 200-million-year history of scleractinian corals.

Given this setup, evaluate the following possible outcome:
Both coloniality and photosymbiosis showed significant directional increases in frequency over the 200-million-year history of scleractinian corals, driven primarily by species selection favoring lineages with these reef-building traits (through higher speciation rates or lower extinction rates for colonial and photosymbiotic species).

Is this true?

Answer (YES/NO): NO